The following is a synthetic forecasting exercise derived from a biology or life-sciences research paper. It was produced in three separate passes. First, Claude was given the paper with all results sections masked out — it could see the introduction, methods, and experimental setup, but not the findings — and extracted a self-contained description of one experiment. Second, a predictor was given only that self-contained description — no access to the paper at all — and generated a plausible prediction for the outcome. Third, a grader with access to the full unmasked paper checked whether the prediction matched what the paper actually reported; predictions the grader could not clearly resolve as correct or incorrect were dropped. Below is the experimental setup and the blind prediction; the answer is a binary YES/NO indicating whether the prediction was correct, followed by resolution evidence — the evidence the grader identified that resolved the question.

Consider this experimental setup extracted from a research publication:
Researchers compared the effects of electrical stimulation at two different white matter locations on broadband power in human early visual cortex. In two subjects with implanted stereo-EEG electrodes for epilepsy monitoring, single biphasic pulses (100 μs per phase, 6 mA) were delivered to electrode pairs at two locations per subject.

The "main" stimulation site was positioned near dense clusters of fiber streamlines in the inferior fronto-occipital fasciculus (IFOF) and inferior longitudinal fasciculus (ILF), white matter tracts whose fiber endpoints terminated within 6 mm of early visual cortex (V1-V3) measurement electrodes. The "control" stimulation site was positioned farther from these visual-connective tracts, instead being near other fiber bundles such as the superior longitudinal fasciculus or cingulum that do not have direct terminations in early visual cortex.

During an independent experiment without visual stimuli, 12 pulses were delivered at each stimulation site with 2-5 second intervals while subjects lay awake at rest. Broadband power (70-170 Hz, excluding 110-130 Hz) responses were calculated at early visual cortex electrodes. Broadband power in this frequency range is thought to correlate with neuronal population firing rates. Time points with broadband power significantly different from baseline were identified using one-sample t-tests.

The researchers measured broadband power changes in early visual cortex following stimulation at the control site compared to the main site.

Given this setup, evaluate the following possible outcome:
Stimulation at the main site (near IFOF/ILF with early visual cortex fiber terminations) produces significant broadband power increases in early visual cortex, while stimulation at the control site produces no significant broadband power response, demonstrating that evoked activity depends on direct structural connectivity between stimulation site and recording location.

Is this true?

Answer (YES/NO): YES